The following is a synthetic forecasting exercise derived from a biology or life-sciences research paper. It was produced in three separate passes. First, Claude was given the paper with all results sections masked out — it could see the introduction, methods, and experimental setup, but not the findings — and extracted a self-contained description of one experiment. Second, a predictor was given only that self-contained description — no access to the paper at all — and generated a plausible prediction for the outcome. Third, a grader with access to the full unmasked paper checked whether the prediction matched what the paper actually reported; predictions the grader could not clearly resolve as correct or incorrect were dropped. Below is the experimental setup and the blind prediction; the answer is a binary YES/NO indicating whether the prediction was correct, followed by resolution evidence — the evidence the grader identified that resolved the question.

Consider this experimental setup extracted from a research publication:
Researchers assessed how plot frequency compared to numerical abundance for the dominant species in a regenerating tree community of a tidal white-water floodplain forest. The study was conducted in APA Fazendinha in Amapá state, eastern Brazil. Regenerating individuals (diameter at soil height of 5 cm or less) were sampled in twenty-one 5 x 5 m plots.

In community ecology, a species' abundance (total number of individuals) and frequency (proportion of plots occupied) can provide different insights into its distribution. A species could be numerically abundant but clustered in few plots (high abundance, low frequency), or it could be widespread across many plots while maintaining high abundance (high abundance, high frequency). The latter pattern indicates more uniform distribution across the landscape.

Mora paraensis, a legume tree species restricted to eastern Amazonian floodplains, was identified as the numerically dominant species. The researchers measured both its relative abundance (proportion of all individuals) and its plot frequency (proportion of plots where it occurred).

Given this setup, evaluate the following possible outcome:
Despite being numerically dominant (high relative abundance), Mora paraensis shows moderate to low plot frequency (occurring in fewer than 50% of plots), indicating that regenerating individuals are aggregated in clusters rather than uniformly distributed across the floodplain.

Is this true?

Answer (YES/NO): NO